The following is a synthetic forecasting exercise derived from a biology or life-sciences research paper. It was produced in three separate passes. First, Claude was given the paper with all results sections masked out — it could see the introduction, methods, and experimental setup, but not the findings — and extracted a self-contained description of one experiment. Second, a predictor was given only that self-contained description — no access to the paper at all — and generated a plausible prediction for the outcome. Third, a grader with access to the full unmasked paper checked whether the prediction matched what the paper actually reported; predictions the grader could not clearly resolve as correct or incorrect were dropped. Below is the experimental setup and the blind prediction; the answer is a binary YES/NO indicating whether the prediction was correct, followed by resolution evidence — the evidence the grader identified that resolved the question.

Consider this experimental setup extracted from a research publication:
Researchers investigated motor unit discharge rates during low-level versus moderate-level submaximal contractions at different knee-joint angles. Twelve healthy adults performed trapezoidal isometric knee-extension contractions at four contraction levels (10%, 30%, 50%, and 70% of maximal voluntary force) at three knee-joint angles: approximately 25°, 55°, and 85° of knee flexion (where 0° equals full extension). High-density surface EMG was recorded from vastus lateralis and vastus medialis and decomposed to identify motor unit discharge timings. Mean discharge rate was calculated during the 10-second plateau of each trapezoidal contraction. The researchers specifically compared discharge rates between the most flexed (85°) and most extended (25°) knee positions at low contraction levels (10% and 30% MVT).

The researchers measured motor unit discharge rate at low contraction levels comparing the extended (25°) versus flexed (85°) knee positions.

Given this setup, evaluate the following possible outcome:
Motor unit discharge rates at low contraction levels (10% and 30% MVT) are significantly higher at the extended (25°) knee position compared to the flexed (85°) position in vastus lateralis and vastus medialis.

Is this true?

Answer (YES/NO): YES